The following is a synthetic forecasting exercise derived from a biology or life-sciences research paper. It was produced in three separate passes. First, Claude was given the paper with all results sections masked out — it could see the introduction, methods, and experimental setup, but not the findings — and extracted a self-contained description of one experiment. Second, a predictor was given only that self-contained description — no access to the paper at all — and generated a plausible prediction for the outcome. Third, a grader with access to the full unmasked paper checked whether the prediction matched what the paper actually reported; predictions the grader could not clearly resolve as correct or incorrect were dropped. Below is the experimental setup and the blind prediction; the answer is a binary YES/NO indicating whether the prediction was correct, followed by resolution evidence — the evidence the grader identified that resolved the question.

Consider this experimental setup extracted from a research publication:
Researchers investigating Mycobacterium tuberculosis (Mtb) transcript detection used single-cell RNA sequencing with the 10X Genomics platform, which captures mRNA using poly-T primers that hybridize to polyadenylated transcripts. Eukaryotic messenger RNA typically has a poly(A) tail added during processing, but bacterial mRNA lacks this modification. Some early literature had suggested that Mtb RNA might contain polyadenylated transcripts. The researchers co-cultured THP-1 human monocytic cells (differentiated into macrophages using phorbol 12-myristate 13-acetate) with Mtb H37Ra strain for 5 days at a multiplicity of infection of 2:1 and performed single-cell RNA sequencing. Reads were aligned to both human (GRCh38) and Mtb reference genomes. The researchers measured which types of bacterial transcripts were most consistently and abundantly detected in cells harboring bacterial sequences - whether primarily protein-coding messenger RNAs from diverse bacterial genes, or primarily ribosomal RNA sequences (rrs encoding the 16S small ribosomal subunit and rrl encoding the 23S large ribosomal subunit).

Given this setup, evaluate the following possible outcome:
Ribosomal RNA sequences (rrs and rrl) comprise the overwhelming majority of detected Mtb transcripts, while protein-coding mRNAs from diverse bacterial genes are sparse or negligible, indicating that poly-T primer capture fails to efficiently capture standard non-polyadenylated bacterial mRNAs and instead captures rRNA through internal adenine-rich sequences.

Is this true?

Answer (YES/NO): YES